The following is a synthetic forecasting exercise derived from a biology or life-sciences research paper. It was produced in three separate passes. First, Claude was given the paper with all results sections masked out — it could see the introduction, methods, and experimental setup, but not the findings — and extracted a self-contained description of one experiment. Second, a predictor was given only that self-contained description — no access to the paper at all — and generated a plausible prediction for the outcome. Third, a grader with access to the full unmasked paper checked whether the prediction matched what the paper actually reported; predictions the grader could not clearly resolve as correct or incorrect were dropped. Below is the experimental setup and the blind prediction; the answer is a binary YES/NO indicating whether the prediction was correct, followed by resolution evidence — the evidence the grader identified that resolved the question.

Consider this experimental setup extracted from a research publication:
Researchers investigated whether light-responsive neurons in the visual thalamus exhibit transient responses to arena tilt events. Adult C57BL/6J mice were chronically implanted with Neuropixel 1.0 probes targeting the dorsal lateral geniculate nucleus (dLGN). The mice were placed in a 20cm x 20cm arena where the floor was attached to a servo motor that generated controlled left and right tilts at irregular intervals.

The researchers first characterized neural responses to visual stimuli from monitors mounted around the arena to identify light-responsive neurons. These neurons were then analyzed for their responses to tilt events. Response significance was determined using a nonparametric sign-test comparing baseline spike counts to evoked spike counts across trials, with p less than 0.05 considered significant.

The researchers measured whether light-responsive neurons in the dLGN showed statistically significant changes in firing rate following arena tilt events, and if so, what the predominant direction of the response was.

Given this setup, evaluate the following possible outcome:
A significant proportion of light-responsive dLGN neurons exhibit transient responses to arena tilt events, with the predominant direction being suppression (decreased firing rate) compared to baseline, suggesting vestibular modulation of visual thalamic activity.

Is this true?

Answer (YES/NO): NO